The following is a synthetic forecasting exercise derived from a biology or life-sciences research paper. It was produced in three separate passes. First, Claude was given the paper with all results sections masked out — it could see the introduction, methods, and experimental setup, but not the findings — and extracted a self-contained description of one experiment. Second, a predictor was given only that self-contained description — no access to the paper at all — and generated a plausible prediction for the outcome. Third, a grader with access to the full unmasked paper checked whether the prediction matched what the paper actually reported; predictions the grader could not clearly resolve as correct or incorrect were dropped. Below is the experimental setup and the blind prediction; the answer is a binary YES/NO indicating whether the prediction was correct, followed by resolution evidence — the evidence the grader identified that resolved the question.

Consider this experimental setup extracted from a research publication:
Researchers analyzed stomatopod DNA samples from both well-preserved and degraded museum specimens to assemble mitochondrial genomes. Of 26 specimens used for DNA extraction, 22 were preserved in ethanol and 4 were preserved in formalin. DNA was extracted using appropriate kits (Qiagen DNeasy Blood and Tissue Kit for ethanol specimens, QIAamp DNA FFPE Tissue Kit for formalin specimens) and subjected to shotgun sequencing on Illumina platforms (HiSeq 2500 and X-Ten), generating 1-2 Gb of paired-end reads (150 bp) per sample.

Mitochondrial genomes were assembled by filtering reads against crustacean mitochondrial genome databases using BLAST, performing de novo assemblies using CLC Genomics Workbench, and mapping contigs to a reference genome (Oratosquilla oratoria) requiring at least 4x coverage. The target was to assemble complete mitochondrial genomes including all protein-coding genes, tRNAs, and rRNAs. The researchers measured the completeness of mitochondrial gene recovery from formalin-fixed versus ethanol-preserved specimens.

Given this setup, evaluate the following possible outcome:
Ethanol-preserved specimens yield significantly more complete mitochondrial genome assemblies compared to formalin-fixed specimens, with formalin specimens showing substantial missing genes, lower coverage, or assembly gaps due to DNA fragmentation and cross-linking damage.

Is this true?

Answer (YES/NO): YES